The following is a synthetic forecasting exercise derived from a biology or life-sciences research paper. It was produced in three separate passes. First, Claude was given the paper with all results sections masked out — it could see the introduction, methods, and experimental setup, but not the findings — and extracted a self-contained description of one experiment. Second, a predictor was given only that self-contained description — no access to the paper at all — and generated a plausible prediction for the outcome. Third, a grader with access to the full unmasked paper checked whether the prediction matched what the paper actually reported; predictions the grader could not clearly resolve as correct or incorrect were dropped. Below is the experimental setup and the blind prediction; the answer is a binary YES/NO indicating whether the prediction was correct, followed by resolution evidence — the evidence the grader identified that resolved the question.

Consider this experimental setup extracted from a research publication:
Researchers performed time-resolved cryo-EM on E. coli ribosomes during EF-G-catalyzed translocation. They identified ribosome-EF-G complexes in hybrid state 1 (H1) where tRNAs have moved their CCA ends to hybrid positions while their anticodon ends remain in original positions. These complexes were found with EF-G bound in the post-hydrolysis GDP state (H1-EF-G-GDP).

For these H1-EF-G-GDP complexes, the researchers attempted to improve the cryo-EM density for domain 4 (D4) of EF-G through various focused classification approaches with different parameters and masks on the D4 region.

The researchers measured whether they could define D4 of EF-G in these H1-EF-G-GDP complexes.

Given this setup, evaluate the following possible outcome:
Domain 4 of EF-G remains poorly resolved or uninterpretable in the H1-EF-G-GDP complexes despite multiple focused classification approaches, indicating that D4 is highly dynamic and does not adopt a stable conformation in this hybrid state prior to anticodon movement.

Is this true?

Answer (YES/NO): YES